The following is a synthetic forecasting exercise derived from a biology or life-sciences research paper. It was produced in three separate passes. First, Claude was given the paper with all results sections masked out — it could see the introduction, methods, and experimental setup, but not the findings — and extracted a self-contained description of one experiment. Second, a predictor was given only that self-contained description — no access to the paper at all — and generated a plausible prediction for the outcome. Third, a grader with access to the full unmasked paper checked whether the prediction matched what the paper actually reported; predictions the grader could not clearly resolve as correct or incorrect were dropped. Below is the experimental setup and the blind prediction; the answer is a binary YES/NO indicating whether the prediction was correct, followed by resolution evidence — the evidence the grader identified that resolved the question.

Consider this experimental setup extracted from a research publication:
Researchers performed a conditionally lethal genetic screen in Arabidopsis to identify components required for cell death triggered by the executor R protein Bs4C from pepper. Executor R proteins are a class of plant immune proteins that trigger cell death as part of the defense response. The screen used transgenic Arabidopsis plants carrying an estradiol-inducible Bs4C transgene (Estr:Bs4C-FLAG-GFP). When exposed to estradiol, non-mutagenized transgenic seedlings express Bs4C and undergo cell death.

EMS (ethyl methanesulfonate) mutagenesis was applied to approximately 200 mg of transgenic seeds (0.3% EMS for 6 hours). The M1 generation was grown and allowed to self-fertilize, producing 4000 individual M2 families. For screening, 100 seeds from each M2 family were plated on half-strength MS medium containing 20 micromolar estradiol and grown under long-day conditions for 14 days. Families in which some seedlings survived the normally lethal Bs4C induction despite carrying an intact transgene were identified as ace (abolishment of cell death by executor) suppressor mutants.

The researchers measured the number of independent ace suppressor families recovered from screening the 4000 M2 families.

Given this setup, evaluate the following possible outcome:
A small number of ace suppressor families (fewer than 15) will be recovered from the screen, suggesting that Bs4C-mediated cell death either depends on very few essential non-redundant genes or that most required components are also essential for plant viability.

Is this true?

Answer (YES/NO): NO